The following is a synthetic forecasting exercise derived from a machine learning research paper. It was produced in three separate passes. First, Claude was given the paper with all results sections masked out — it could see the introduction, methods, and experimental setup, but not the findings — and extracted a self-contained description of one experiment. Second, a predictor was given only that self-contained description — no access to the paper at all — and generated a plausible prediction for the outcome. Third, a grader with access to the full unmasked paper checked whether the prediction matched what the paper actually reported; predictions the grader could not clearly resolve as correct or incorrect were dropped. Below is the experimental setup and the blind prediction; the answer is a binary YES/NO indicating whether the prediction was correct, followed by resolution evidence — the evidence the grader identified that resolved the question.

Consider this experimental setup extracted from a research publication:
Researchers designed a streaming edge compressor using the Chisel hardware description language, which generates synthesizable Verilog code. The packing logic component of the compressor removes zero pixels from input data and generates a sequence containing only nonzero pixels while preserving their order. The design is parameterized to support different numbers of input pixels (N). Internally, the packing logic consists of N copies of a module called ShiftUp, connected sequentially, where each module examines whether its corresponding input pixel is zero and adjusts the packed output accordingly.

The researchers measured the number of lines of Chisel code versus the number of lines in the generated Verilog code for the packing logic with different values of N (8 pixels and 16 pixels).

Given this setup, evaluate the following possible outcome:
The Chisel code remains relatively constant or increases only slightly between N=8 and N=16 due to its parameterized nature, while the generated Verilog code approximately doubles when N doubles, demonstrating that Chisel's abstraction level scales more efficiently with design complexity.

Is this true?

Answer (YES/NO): NO